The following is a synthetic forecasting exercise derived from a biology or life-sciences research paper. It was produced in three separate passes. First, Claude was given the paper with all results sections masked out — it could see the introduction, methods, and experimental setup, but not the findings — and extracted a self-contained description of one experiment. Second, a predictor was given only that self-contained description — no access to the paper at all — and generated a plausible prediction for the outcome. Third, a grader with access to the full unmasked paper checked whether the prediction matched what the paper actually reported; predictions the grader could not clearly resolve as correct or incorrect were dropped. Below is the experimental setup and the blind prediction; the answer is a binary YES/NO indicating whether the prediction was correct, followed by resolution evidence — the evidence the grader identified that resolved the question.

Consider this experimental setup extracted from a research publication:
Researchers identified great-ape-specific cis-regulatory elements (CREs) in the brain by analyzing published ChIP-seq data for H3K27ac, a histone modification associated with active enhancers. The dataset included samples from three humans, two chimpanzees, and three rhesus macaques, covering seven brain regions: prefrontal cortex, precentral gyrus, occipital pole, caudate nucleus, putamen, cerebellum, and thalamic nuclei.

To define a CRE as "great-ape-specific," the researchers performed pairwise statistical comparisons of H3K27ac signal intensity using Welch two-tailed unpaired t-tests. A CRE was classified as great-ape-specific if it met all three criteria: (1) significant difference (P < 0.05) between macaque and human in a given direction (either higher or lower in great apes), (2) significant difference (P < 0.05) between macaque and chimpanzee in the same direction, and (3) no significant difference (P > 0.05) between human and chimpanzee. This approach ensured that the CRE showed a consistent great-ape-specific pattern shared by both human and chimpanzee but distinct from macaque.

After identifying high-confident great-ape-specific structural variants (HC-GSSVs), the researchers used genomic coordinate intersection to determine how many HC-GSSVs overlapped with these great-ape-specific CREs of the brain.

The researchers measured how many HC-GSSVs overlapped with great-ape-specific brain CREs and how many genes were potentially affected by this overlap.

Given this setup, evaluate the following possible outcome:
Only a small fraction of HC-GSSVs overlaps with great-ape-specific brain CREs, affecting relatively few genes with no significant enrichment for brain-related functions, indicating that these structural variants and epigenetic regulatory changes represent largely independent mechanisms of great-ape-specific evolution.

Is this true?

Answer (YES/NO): NO